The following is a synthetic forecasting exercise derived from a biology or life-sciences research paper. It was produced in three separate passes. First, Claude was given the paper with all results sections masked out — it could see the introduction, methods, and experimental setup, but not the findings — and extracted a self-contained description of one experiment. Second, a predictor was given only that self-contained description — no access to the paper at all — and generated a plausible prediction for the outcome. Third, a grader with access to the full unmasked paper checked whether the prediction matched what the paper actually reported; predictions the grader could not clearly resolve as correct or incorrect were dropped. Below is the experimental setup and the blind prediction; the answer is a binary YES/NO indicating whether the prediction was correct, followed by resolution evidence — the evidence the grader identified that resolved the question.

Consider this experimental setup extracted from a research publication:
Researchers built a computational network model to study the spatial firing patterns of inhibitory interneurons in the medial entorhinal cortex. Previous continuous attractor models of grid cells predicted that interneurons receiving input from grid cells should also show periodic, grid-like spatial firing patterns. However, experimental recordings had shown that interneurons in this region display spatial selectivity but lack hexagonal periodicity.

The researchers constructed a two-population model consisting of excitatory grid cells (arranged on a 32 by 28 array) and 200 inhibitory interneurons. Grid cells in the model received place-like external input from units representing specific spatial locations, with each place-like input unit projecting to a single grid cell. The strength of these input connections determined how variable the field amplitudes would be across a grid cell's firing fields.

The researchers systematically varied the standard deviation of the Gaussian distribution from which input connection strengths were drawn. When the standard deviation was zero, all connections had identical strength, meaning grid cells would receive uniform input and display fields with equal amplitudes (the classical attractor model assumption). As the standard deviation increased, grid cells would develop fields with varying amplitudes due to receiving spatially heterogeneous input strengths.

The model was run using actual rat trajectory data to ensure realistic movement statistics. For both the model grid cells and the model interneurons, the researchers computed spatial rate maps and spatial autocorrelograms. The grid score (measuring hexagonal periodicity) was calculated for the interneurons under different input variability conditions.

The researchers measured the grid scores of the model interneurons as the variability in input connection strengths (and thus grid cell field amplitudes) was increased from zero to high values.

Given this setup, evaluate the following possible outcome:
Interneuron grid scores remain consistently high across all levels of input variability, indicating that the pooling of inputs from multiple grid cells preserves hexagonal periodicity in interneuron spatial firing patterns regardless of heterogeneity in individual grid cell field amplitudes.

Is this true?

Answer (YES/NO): YES